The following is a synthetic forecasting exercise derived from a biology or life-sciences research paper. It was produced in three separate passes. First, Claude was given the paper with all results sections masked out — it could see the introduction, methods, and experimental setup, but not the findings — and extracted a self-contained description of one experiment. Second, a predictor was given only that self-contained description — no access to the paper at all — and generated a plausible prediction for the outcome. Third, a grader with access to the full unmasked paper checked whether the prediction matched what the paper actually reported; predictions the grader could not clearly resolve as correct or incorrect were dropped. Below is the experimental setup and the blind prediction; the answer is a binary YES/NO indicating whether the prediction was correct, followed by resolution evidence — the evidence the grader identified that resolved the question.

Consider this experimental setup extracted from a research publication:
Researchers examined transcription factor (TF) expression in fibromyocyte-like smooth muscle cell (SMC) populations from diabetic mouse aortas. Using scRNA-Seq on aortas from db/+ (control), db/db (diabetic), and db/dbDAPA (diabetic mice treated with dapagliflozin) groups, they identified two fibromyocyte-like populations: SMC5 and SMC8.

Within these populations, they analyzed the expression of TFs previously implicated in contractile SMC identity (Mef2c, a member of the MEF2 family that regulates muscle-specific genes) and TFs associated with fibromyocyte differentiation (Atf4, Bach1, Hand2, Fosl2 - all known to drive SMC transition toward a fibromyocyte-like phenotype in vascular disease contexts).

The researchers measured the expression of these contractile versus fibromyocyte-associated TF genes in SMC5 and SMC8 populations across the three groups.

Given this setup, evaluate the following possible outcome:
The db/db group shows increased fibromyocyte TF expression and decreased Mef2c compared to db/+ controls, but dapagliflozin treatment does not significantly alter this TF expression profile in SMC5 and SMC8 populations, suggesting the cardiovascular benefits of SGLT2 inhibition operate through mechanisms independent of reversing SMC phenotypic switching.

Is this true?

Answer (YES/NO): NO